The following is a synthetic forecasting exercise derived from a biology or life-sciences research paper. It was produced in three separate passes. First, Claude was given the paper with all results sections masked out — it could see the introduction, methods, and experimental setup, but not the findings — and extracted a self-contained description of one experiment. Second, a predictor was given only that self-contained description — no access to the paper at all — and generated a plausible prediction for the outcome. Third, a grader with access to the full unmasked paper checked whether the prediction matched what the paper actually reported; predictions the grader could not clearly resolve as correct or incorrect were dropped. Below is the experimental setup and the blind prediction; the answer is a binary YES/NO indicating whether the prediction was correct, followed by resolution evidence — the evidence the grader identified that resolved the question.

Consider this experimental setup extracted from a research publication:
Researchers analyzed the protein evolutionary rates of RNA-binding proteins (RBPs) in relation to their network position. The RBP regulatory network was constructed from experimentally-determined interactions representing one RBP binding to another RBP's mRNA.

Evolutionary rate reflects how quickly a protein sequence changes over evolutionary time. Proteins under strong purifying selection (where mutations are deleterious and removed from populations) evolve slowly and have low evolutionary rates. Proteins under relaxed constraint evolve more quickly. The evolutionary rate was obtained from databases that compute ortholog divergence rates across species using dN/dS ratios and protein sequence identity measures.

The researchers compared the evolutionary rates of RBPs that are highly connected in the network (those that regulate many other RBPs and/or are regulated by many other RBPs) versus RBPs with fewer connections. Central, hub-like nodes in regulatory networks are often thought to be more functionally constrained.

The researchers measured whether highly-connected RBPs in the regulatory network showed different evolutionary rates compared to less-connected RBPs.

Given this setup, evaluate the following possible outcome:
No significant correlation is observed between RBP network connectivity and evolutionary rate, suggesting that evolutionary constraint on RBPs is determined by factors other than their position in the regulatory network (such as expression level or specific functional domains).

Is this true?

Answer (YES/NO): NO